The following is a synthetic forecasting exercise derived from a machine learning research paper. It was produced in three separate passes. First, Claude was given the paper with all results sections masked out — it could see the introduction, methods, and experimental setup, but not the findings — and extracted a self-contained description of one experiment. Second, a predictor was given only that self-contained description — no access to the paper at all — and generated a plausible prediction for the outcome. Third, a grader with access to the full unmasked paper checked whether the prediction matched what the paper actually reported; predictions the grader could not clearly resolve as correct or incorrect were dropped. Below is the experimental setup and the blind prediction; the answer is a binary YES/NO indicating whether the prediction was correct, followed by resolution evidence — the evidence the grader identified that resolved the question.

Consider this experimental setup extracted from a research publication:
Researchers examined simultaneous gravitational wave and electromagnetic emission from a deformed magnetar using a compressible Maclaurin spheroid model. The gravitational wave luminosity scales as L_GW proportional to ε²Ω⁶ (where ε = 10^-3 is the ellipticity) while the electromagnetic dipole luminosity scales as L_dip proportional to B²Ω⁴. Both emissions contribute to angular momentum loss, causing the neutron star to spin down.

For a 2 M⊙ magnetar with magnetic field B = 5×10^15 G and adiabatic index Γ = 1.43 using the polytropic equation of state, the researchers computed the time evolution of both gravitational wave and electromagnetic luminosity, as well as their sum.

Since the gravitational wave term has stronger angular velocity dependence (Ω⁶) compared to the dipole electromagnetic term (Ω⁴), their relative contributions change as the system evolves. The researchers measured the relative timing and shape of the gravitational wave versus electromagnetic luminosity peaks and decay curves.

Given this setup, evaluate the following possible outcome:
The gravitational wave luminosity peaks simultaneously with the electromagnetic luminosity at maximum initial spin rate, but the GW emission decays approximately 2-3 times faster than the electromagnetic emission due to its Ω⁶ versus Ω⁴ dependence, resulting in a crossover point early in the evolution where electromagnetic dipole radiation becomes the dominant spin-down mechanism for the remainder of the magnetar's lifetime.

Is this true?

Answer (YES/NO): NO